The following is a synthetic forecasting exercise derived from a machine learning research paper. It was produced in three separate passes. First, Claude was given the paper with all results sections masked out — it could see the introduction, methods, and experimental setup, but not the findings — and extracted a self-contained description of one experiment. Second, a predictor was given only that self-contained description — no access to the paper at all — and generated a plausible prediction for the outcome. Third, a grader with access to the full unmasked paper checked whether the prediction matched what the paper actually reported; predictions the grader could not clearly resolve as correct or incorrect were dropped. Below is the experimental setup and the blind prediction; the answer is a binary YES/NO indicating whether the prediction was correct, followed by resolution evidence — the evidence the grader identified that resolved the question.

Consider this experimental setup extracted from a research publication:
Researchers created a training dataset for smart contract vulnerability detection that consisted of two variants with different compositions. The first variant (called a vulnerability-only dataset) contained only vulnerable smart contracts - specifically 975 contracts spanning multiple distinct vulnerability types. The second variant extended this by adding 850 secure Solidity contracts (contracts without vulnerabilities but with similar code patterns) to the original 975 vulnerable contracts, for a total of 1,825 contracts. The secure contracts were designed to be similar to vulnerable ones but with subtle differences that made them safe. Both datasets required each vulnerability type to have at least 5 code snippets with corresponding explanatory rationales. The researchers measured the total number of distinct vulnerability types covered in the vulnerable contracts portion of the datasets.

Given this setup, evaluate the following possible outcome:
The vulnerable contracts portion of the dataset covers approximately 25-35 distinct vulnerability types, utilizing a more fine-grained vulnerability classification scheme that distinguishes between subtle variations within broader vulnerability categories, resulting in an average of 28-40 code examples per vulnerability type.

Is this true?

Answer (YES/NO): NO